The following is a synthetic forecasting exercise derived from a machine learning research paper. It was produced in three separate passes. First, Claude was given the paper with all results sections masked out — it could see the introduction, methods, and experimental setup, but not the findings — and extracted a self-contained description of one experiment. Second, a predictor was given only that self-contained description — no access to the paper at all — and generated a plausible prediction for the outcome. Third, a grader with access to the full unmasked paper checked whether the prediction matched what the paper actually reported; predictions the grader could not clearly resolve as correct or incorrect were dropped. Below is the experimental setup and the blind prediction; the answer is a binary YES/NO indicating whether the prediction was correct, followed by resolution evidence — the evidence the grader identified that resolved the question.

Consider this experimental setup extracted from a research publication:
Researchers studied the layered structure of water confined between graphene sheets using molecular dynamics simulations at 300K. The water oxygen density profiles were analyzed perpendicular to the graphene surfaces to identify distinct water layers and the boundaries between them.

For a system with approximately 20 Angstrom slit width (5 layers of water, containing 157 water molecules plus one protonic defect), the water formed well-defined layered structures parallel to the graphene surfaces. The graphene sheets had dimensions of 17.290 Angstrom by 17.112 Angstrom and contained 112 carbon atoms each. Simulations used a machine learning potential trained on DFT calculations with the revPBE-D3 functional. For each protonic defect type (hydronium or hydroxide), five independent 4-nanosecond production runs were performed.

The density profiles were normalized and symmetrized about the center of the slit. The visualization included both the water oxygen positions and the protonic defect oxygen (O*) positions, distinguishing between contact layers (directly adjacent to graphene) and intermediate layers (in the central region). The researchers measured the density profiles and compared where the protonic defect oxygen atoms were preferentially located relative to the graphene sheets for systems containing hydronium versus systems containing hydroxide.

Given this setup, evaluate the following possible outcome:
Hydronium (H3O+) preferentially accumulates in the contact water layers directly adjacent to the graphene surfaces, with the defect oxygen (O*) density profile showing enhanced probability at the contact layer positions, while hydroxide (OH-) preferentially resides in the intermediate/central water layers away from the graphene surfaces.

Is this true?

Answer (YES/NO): YES